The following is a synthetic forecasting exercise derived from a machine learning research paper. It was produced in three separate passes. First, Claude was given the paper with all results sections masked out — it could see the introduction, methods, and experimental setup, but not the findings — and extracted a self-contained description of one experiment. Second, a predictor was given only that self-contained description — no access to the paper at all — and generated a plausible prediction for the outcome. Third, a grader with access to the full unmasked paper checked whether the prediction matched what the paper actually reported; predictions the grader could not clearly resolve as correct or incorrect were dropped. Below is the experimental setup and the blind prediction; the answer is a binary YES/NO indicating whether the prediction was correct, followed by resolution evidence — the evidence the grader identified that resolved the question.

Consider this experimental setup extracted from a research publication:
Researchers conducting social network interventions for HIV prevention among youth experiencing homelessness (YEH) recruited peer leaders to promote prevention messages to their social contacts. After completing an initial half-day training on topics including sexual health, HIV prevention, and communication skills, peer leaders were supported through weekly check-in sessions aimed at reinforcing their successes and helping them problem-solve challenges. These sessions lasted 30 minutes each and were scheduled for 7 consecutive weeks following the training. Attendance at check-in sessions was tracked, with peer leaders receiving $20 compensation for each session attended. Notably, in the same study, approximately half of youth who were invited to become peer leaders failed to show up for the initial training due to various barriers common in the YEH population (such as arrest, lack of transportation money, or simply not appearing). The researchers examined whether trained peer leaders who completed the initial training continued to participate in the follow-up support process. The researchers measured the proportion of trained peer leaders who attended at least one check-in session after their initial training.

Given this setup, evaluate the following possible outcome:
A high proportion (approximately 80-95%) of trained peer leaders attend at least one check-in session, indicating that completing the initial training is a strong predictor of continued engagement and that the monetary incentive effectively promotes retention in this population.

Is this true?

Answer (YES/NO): NO